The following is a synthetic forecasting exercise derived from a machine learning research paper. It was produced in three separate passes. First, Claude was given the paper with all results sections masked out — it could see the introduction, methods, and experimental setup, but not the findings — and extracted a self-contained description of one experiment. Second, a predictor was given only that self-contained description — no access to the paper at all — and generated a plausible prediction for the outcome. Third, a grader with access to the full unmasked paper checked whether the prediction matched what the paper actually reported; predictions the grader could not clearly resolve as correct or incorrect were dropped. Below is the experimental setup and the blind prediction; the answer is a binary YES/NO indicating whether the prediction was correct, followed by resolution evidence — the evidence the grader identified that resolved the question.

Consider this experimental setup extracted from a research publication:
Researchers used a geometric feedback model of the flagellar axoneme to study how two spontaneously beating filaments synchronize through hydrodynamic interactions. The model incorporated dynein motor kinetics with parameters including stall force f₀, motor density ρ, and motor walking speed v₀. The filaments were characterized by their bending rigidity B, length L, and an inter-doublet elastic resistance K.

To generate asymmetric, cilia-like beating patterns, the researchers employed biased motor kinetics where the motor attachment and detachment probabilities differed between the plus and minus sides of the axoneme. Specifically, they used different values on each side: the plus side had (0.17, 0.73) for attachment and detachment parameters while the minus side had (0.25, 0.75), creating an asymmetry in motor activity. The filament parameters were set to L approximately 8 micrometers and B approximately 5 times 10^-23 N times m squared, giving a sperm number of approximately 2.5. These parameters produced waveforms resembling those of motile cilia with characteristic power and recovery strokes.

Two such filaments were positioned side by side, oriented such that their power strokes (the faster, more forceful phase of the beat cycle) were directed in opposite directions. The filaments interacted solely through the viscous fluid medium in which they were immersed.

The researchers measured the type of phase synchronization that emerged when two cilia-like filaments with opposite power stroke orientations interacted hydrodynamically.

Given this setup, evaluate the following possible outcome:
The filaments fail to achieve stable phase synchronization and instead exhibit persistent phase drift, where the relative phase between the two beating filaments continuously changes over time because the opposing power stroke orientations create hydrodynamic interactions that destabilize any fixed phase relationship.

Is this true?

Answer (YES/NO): NO